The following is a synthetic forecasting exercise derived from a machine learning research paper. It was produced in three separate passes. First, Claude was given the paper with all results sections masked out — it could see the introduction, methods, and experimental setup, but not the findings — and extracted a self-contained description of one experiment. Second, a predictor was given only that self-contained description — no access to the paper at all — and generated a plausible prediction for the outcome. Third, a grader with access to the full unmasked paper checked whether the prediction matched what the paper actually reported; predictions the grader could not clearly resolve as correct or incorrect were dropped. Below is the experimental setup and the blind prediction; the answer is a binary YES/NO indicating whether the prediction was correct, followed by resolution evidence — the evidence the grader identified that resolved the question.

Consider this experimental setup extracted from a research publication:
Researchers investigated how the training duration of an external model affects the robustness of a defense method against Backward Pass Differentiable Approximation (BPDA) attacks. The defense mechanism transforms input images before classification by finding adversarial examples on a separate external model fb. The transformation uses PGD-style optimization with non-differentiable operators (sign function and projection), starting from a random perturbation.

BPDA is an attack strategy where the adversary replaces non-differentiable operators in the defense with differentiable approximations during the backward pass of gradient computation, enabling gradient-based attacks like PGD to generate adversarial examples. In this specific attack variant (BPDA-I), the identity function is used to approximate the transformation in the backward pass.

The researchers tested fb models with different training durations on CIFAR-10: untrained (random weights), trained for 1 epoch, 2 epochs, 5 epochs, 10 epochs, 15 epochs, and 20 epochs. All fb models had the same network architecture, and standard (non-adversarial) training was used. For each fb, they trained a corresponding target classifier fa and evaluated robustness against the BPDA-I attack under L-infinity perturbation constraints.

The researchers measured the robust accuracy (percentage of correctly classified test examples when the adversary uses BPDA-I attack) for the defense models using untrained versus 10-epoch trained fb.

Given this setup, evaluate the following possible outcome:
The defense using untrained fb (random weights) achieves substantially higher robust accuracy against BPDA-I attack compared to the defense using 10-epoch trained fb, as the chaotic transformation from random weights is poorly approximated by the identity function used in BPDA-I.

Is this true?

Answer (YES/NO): NO